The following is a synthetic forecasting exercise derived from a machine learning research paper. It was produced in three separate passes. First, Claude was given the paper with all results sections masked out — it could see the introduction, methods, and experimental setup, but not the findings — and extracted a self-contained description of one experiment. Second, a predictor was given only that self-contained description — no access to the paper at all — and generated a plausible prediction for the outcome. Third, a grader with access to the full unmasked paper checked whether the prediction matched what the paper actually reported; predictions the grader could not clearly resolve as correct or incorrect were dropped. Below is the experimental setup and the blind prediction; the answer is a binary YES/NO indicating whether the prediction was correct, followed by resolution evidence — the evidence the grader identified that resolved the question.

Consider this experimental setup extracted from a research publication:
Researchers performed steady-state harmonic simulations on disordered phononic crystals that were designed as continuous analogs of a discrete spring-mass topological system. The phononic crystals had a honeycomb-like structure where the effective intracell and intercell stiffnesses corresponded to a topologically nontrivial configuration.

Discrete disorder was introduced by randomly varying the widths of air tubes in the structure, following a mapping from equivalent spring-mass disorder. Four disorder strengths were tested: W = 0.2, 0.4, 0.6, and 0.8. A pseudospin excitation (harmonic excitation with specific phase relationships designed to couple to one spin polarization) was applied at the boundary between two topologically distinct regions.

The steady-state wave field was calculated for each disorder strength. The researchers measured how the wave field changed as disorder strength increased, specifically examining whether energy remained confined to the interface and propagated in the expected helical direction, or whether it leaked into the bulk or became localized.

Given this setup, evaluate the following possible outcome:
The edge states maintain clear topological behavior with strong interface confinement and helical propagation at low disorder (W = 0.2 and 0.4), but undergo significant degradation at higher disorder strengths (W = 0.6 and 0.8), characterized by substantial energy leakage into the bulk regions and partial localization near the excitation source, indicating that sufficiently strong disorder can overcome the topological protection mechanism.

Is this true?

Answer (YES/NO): YES